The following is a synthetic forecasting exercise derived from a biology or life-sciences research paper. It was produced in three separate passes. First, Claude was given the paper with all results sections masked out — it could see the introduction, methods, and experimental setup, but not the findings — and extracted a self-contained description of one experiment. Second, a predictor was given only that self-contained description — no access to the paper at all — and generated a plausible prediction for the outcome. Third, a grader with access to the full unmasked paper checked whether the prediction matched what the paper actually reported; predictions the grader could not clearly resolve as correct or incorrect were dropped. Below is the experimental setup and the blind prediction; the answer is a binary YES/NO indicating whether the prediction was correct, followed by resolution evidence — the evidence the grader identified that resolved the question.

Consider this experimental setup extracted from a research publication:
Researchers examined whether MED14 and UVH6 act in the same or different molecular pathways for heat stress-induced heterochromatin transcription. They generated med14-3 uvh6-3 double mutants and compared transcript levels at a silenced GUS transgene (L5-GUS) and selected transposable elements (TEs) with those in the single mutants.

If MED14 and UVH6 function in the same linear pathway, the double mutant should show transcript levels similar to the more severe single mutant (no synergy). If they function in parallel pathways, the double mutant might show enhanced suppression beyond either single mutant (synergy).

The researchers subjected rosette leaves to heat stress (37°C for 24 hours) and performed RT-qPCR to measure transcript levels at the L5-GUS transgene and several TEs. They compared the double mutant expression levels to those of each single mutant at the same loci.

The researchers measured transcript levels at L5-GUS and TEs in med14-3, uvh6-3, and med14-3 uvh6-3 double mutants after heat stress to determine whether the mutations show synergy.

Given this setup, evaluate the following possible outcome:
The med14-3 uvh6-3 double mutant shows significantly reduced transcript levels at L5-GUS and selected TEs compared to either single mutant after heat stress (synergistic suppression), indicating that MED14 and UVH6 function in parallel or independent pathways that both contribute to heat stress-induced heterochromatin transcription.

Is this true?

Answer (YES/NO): NO